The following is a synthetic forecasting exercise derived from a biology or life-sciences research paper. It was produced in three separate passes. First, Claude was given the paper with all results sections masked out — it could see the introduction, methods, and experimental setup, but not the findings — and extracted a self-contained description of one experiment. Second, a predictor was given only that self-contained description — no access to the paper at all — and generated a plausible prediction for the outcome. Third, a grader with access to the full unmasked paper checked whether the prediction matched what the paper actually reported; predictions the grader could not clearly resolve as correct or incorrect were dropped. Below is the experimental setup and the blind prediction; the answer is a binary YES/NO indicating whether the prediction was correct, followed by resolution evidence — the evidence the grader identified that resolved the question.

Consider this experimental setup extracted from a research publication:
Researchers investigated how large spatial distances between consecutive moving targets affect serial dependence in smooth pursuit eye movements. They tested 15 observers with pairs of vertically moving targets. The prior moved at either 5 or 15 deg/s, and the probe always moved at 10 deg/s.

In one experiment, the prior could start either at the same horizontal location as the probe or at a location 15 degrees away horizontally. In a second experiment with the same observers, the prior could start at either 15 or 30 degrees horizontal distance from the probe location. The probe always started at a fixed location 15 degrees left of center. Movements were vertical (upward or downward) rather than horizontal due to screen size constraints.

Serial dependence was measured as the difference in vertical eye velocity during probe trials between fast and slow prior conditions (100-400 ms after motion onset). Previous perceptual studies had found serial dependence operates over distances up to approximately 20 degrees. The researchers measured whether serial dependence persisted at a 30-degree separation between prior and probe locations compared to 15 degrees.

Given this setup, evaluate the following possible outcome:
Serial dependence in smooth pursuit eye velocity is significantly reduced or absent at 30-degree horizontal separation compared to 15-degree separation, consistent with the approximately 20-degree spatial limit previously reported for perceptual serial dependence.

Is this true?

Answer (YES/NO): NO